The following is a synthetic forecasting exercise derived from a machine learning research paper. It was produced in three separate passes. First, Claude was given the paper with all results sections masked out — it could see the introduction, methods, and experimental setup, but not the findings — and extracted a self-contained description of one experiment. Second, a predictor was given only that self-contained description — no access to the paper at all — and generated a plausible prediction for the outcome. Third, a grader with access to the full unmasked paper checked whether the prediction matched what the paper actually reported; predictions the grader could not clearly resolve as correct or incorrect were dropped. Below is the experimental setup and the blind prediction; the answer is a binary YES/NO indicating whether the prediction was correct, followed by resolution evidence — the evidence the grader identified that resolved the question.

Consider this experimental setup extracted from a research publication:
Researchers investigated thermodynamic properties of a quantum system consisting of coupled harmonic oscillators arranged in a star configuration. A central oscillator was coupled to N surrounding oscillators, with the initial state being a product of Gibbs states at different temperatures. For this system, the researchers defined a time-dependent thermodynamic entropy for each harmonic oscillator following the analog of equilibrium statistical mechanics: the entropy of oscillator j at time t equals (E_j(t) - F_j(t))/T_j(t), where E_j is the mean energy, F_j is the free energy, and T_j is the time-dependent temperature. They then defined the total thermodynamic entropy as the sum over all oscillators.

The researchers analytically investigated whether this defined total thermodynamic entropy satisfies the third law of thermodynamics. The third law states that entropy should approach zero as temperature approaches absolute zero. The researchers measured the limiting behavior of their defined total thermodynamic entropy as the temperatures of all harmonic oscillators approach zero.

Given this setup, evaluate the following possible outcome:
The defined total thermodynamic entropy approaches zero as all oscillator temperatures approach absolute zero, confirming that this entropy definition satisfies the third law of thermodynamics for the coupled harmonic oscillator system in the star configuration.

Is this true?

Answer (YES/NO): YES